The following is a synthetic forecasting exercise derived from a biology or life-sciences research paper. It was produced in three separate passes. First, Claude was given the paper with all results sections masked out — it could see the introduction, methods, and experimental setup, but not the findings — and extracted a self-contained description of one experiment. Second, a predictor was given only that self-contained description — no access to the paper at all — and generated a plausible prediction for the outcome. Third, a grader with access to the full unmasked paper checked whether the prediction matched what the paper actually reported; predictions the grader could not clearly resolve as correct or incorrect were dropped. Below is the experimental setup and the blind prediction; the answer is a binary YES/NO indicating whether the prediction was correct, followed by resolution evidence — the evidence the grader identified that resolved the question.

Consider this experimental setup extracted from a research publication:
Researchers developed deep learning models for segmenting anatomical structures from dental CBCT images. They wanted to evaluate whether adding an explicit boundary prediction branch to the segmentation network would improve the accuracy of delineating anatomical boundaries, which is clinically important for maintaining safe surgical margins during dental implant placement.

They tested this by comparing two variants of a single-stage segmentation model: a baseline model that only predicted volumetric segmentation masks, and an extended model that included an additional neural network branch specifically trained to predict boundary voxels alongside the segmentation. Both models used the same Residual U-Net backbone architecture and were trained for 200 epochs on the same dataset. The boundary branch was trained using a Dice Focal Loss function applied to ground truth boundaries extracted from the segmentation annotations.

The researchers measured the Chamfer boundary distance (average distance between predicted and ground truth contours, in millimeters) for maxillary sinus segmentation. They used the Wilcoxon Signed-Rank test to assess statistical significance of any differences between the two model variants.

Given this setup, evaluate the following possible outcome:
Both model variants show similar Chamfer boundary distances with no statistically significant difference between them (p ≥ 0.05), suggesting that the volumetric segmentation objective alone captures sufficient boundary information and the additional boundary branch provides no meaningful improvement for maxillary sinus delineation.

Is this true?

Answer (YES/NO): NO